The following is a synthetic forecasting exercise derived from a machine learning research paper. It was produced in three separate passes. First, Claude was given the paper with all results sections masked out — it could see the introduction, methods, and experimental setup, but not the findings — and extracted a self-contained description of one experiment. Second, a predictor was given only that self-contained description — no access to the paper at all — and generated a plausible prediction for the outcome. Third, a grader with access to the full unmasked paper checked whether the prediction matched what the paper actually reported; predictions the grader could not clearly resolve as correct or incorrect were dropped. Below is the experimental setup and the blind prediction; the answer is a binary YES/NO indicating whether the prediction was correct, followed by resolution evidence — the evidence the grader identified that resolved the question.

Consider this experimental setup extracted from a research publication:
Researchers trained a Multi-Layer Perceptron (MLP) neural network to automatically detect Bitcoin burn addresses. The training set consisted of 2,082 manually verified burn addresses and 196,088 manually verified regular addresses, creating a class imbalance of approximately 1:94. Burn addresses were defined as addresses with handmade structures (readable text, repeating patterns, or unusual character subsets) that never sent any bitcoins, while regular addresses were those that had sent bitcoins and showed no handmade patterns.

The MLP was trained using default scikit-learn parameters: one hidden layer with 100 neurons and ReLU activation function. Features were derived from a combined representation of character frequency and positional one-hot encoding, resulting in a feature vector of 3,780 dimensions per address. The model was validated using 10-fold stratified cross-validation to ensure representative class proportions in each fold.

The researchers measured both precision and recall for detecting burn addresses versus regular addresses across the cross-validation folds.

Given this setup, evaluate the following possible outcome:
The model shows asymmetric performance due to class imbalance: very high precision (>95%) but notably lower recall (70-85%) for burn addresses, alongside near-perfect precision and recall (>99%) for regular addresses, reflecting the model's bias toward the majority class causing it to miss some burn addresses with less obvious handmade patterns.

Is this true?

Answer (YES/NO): NO